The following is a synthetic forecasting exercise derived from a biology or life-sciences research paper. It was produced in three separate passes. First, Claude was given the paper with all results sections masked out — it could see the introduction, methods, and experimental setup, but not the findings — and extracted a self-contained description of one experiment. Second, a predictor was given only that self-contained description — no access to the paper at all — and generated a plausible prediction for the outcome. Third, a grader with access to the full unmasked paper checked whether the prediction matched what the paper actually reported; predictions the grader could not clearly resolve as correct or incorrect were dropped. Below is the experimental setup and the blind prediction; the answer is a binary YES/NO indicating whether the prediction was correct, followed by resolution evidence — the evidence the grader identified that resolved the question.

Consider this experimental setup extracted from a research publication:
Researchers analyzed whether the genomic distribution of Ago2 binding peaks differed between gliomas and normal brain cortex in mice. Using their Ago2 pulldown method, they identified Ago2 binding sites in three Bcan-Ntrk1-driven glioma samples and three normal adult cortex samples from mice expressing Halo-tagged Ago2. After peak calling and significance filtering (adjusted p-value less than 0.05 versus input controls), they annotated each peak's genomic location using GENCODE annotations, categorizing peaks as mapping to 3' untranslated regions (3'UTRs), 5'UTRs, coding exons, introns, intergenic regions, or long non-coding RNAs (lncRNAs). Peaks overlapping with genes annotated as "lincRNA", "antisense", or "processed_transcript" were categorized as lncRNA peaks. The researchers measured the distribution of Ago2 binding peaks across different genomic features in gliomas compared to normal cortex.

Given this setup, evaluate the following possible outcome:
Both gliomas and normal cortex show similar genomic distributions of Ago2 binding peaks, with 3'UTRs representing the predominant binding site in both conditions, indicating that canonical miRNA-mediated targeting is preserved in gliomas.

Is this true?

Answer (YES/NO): YES